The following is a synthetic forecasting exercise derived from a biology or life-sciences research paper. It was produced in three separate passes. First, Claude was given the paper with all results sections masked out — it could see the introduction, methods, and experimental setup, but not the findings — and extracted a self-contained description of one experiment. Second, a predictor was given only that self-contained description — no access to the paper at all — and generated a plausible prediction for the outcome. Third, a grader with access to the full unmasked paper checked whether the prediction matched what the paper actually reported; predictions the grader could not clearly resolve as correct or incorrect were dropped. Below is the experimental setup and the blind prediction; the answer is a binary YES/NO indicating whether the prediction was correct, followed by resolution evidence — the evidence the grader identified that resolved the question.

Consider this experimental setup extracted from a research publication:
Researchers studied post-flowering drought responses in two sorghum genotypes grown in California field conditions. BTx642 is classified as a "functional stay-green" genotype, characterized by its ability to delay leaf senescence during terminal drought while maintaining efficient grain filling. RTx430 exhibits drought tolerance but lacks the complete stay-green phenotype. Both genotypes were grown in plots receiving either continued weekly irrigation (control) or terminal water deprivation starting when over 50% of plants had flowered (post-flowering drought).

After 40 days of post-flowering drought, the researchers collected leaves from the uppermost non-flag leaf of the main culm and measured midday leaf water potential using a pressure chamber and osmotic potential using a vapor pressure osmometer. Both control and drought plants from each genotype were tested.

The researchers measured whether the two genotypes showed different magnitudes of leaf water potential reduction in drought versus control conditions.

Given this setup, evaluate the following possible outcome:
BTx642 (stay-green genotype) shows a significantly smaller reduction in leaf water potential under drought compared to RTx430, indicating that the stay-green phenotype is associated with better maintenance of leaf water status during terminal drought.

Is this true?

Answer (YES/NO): NO